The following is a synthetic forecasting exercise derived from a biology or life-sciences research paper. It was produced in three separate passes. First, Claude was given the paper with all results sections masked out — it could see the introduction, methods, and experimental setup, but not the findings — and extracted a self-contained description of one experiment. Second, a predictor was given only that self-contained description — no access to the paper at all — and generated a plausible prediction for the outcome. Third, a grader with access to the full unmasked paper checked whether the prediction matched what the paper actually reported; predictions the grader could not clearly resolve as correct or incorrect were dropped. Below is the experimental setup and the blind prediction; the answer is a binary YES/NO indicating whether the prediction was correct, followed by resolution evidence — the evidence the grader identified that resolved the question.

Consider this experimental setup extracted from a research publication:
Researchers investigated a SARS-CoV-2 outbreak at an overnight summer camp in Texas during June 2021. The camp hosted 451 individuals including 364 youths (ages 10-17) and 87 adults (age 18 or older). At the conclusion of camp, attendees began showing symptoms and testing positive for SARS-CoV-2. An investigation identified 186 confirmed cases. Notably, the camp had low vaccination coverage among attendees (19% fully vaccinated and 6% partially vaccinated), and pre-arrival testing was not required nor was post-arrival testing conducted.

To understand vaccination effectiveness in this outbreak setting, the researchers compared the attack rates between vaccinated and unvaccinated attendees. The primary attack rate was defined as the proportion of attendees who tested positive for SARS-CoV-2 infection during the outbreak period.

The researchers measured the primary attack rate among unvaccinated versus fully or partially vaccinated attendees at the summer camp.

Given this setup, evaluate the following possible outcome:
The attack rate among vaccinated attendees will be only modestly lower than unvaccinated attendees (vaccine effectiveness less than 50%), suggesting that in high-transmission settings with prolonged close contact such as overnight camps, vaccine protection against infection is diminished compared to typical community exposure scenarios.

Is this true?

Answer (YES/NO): NO